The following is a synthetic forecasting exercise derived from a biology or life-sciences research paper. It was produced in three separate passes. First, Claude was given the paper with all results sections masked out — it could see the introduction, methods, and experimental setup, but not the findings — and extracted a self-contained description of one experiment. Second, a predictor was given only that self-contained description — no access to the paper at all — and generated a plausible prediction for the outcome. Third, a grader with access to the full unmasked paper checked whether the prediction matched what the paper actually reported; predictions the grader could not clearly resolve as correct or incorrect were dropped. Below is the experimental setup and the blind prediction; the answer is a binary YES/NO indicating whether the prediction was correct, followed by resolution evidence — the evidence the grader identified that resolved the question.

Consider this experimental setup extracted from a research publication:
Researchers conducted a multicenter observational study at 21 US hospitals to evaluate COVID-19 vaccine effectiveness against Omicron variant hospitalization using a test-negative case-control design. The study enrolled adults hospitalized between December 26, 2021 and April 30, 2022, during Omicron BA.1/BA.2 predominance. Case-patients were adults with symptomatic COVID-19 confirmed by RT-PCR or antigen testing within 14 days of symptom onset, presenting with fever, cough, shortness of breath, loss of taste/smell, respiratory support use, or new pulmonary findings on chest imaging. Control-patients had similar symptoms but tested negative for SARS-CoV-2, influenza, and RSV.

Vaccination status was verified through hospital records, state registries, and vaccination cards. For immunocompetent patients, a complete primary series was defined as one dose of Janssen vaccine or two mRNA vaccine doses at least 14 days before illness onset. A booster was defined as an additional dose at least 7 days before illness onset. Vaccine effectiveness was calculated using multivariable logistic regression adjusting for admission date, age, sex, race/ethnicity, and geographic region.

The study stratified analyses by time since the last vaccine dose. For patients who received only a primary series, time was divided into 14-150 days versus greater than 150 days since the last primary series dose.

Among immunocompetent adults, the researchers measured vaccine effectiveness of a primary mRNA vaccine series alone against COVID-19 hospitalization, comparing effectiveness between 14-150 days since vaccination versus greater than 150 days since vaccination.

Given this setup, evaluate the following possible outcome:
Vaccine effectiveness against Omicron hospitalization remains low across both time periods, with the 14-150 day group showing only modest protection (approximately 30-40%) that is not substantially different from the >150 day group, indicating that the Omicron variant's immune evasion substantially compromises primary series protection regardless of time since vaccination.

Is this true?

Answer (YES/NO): NO